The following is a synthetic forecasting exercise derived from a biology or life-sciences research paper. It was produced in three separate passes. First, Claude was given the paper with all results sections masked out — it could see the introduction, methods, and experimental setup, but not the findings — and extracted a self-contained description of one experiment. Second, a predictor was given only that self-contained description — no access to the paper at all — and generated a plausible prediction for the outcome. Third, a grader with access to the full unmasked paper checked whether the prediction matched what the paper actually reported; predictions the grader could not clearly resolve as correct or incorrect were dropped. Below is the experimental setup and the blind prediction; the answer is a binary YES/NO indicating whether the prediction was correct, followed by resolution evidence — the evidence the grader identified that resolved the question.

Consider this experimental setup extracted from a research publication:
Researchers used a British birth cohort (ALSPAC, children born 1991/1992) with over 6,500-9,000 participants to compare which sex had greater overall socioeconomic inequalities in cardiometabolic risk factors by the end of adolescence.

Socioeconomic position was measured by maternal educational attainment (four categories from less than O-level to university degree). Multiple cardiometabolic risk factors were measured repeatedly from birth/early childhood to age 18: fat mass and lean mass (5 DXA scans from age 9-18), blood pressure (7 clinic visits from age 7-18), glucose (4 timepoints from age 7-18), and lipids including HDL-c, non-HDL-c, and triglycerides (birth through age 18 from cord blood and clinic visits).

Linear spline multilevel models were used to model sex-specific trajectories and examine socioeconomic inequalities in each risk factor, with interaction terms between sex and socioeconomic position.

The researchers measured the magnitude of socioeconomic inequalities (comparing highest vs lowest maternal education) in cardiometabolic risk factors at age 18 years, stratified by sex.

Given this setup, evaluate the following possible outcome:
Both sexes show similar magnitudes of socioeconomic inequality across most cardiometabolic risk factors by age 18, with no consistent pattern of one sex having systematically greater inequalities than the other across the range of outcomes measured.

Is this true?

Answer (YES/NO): NO